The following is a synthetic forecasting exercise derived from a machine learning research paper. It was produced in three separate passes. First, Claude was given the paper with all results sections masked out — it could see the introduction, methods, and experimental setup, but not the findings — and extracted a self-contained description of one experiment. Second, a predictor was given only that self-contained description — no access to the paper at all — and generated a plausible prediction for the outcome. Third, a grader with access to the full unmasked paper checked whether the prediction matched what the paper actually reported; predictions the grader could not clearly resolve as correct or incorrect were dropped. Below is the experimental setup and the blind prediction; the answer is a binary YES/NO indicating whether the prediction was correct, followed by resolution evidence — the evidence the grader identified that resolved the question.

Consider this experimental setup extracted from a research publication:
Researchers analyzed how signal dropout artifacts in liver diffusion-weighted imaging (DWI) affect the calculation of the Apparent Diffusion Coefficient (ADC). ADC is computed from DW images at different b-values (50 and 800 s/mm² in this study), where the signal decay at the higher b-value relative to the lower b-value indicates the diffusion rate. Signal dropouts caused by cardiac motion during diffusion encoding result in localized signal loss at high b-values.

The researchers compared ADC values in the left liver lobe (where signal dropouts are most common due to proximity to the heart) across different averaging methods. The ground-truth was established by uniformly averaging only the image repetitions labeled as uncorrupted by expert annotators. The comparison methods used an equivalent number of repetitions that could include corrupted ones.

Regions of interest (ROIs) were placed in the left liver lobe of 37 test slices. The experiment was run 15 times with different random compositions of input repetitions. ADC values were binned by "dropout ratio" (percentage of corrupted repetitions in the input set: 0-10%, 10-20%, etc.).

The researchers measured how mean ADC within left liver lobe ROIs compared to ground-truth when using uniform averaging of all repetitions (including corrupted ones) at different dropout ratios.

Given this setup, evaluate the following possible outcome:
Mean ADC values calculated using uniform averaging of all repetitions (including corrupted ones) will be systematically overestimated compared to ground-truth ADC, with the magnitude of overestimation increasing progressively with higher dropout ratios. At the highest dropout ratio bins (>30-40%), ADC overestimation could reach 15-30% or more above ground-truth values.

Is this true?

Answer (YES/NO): YES